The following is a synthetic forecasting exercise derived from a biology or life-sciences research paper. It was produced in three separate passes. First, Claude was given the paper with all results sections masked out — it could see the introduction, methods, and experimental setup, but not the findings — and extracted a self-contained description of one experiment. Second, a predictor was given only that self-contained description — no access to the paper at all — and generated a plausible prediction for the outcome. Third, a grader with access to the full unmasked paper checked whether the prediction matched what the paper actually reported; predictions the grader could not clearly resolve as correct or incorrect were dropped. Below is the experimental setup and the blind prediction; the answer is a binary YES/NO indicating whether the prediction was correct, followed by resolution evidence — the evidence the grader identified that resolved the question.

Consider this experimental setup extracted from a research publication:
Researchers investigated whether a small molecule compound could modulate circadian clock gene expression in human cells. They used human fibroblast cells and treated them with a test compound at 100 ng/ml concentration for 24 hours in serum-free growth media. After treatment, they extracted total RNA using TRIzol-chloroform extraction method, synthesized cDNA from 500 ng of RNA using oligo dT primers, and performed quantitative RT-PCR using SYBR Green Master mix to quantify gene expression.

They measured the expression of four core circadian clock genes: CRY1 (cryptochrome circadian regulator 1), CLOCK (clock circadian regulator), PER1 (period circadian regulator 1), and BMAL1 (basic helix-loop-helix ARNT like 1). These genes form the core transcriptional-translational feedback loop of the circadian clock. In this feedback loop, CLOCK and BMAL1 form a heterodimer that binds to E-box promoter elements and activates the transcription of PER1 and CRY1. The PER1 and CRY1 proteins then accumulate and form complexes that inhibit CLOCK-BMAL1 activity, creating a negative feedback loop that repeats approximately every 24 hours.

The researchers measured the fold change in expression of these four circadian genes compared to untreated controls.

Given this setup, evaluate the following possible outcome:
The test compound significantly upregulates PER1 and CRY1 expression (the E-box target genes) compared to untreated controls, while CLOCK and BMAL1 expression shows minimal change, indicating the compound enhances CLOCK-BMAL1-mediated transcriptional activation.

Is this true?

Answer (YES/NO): NO